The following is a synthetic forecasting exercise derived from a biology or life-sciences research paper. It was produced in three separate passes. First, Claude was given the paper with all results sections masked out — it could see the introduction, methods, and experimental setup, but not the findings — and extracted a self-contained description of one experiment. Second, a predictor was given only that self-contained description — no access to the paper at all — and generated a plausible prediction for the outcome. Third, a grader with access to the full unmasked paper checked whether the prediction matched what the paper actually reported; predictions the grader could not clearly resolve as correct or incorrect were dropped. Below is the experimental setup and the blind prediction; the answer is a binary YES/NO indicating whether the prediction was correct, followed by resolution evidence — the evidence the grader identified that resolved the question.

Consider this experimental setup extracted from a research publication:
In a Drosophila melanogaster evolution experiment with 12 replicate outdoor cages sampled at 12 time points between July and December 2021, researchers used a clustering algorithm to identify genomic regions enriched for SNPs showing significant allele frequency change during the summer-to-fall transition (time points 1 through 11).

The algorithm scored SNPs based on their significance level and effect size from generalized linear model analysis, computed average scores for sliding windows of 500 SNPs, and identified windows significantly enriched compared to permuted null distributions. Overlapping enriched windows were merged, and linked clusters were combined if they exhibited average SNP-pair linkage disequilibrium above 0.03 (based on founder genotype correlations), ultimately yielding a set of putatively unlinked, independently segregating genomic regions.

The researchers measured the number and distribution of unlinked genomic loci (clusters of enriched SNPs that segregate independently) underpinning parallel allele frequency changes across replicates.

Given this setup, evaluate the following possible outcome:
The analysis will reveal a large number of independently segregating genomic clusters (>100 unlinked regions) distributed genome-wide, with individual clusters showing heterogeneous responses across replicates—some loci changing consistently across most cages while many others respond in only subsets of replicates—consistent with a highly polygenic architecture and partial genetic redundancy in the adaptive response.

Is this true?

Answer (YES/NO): NO